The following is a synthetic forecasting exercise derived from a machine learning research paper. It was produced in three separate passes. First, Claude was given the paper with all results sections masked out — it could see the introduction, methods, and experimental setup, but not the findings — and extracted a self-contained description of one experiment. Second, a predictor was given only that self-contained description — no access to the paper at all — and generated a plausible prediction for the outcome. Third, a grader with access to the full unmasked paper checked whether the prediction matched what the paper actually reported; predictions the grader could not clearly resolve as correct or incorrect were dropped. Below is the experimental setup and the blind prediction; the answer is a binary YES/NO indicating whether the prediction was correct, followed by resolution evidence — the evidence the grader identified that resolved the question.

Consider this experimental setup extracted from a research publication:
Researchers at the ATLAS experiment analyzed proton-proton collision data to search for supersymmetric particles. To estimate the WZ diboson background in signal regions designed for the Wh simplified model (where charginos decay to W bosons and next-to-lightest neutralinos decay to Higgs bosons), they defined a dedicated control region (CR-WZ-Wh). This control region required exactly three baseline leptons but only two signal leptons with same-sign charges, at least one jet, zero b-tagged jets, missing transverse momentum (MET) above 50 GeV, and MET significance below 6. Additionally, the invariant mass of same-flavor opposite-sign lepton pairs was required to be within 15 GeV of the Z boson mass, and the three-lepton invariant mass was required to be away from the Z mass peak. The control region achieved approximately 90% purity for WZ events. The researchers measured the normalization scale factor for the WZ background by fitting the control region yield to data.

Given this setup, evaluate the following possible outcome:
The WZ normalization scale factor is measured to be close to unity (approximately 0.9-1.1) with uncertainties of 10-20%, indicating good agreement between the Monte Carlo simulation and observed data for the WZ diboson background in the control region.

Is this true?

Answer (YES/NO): NO